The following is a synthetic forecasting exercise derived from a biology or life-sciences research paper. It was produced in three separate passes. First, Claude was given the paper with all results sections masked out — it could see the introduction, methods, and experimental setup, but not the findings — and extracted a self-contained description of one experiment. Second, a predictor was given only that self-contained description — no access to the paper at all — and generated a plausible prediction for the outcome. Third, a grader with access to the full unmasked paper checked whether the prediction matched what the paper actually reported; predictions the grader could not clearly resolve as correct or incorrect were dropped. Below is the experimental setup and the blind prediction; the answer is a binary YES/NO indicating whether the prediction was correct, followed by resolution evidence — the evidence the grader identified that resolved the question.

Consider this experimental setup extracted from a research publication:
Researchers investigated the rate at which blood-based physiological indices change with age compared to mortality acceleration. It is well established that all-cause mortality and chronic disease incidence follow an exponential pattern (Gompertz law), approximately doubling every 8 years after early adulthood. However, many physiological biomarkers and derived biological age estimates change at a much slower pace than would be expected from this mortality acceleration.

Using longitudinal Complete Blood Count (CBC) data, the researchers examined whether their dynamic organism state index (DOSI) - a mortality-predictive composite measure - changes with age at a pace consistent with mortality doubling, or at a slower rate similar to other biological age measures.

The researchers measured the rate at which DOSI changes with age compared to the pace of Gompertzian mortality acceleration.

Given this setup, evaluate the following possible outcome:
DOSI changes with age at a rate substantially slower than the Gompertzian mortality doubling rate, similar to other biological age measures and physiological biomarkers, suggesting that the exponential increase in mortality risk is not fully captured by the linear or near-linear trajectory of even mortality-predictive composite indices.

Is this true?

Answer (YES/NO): YES